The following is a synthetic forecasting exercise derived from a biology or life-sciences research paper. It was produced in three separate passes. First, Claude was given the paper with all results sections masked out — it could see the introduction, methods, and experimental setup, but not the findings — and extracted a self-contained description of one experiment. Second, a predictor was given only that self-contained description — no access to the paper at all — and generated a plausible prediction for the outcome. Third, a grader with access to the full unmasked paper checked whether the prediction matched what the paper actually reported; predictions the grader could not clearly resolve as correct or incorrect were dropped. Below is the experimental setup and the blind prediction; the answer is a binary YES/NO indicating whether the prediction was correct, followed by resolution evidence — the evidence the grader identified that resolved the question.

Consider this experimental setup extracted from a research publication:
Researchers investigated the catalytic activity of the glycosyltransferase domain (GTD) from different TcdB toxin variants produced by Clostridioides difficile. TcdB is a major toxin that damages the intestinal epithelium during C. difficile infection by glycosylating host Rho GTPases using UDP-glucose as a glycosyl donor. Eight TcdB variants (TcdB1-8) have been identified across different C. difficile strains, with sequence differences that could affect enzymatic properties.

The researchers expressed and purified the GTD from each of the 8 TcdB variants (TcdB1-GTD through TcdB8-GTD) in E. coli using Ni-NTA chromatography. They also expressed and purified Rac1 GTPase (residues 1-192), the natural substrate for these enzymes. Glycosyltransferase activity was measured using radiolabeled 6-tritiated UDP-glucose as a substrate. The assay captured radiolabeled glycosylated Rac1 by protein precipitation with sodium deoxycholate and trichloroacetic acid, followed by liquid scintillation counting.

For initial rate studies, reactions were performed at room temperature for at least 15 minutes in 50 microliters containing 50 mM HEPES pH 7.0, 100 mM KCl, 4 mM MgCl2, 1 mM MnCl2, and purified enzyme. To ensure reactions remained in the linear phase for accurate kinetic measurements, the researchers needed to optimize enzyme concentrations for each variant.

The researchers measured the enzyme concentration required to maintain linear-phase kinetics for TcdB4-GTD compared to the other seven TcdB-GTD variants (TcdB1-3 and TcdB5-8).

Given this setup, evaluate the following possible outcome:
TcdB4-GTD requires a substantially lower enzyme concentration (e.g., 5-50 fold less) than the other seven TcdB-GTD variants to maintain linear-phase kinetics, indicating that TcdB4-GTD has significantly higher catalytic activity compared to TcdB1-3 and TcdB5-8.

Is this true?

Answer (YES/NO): NO